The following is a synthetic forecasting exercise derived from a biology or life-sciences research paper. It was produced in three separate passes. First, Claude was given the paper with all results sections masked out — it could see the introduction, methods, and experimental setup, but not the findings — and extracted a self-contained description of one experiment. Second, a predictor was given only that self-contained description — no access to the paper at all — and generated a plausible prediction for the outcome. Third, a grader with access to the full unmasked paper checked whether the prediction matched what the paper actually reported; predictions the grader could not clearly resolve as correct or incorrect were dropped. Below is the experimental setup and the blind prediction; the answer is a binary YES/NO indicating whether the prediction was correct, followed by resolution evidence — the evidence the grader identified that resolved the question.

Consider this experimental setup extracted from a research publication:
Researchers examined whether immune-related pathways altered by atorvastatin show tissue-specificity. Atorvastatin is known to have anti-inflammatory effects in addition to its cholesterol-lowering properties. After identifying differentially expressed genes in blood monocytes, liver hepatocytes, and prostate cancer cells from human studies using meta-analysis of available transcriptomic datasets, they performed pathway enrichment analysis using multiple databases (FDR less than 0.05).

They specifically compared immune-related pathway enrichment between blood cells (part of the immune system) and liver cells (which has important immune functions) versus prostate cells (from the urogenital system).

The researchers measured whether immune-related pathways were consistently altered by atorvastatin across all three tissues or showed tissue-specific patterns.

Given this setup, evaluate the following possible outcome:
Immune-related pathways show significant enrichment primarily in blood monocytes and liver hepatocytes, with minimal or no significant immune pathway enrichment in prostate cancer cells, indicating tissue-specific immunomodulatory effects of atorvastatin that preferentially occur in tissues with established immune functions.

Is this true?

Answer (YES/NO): YES